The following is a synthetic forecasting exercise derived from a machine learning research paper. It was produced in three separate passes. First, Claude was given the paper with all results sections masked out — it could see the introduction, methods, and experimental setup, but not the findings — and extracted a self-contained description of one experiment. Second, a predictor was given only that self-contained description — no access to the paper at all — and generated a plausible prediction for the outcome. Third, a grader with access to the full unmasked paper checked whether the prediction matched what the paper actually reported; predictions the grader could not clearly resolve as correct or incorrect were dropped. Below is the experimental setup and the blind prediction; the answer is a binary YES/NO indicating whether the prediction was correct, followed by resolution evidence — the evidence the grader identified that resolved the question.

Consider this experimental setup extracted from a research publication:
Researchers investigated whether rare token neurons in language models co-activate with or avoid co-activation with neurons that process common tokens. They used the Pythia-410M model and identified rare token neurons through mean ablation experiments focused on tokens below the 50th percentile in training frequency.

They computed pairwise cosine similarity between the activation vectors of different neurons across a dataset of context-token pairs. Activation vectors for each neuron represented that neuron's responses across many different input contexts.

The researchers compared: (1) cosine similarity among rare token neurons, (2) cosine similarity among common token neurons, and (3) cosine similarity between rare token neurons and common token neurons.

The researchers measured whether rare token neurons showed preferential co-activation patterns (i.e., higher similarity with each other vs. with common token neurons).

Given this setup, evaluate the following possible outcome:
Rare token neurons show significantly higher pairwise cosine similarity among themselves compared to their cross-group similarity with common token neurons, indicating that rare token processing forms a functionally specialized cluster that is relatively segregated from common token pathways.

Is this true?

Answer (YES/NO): YES